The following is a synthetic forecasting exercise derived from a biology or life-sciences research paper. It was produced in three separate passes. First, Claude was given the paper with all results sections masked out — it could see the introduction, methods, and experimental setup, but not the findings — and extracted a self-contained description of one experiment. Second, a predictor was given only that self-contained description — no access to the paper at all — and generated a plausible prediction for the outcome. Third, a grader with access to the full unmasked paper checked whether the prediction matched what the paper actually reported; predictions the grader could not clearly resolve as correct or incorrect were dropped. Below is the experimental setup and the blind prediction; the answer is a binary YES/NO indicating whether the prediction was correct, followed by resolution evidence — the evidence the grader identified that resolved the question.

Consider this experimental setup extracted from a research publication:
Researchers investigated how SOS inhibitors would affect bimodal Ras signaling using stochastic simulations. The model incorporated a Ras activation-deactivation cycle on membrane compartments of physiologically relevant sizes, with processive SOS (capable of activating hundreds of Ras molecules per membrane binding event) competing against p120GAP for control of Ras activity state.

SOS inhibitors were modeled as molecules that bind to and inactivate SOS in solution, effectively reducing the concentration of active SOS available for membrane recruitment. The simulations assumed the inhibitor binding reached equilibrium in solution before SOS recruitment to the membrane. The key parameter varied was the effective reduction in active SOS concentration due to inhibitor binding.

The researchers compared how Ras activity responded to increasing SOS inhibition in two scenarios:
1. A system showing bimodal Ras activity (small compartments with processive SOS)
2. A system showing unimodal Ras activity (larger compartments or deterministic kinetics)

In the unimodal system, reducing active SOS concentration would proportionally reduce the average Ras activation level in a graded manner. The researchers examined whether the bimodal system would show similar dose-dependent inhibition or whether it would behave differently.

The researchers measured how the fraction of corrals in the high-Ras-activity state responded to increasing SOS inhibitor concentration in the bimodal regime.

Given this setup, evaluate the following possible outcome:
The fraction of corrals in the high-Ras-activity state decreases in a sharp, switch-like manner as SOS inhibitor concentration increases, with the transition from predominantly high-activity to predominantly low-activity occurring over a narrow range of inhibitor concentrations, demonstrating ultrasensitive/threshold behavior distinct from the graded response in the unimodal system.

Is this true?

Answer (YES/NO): NO